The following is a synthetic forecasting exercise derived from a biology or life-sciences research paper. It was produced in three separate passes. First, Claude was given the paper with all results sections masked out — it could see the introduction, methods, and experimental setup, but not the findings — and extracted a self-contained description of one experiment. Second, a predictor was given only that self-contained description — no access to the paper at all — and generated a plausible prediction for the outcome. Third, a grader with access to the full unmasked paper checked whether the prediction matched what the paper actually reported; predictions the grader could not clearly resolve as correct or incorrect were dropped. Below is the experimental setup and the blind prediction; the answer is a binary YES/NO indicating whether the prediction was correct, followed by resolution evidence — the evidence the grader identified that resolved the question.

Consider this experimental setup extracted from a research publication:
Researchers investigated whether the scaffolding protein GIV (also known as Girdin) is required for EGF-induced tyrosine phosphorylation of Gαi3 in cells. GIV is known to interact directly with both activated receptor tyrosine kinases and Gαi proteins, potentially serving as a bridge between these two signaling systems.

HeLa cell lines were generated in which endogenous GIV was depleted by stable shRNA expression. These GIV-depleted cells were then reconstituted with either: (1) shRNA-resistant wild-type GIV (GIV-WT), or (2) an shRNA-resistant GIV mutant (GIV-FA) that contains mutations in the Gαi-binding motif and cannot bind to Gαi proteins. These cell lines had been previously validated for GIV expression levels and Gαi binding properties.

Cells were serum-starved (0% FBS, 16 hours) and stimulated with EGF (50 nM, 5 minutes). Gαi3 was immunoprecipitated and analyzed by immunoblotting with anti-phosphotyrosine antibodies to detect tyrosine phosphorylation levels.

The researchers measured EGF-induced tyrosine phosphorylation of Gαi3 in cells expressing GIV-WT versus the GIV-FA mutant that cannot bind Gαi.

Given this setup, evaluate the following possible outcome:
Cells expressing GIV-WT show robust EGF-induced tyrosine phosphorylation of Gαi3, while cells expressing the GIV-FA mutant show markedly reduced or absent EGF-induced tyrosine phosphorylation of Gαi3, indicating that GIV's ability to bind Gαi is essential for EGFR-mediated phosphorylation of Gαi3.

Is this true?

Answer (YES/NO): YES